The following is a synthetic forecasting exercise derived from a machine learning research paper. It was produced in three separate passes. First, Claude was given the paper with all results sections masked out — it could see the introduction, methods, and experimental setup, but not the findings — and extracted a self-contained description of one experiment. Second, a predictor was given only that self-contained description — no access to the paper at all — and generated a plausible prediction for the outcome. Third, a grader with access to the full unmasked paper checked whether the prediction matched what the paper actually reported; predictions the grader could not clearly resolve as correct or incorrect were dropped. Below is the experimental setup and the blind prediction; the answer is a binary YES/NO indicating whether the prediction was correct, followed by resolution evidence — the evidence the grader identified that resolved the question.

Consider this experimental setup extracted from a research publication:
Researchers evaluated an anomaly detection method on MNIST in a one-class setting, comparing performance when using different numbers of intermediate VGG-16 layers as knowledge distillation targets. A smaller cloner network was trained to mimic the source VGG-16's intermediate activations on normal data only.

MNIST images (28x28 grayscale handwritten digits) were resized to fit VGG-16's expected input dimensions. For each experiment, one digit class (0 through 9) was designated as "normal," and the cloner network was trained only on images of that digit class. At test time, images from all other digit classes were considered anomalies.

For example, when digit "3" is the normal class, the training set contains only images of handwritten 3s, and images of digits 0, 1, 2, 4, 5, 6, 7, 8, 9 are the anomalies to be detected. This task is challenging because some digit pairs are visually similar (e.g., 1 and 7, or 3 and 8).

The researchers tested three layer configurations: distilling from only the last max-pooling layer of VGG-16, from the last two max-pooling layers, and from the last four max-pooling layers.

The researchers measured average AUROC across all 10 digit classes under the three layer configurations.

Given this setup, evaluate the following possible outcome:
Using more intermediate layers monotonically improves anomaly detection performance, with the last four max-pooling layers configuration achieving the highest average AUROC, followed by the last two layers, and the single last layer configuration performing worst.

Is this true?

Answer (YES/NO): YES